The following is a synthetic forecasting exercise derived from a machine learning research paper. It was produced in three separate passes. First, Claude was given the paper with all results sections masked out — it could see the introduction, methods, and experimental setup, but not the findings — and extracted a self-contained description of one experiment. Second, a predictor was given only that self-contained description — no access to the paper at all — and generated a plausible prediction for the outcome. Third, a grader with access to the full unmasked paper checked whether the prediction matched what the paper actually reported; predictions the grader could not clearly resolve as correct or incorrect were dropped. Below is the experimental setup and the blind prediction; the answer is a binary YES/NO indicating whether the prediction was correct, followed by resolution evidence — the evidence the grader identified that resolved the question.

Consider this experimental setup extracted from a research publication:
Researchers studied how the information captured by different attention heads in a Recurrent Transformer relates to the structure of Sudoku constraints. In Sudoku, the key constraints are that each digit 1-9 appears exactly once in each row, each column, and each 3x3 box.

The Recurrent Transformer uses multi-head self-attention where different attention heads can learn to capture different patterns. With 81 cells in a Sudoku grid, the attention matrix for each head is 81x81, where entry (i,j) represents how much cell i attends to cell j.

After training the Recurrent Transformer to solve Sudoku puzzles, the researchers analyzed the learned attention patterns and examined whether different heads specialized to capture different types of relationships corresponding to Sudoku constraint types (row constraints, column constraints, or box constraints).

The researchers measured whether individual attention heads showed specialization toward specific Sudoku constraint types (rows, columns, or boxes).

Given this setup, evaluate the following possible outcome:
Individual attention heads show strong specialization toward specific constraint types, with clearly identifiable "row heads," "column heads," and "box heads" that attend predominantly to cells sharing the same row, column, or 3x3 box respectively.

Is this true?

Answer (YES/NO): YES